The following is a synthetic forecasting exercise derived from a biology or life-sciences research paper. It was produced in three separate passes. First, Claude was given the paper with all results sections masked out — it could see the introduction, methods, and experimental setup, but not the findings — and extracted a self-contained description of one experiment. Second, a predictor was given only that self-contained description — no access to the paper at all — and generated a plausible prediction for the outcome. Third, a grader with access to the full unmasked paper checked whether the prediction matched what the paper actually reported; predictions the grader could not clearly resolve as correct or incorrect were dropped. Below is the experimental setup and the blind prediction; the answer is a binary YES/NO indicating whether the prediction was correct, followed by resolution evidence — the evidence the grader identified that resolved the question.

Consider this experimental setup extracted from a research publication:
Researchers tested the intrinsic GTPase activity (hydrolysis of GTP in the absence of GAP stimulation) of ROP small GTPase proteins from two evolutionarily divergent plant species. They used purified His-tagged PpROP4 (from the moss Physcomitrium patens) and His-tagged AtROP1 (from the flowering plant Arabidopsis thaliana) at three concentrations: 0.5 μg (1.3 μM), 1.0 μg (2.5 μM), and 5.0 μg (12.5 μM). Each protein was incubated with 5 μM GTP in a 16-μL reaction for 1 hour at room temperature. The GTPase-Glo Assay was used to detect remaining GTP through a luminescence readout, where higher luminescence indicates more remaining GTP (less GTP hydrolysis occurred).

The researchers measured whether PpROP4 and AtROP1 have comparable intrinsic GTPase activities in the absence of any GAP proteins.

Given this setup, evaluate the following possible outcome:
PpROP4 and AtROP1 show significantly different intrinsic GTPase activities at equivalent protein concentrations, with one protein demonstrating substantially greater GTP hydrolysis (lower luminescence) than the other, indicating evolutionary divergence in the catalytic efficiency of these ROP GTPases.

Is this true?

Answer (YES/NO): YES